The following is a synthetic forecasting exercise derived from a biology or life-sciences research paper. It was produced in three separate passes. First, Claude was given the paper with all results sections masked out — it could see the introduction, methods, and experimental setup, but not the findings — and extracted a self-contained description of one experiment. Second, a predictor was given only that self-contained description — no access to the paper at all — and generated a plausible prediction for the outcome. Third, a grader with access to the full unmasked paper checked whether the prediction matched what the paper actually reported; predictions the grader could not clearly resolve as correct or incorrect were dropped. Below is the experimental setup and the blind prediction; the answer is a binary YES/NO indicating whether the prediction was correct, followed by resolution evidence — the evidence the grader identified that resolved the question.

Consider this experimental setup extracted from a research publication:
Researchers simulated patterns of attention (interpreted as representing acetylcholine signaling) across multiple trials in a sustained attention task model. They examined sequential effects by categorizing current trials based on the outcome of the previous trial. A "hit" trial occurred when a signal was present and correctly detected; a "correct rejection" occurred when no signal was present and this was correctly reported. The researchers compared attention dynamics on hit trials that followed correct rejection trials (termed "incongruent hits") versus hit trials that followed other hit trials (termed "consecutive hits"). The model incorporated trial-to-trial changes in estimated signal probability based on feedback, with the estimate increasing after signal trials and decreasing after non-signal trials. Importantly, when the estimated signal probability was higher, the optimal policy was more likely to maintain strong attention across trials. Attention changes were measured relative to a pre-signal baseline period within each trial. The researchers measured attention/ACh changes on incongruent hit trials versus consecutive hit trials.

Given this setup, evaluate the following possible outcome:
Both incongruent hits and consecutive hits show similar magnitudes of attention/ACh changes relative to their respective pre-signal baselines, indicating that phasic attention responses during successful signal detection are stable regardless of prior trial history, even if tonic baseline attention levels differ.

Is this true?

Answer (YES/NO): NO